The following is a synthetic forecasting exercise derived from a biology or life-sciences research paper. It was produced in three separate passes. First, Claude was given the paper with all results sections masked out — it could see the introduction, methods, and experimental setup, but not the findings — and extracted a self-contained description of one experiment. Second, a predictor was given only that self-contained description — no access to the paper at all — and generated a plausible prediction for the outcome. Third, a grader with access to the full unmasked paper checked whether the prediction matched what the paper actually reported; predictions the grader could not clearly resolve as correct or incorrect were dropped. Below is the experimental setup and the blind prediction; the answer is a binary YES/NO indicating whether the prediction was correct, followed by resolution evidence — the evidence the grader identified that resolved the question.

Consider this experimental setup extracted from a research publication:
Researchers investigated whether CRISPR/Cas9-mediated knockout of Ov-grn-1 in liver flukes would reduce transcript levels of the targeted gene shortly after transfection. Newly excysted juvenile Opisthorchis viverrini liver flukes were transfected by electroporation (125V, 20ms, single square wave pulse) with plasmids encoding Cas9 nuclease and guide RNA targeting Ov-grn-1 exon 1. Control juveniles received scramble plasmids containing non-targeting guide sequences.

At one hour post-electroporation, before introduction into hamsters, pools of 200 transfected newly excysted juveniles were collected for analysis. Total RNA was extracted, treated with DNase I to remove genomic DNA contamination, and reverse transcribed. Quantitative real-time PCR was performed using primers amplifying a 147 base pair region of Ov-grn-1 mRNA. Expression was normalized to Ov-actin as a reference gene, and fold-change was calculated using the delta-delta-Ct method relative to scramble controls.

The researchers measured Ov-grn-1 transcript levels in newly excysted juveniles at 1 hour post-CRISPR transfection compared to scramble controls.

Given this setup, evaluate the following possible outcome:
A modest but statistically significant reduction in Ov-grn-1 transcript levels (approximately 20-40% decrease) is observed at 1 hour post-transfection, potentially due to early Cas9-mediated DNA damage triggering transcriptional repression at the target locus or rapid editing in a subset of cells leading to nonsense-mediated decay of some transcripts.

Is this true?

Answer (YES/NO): YES